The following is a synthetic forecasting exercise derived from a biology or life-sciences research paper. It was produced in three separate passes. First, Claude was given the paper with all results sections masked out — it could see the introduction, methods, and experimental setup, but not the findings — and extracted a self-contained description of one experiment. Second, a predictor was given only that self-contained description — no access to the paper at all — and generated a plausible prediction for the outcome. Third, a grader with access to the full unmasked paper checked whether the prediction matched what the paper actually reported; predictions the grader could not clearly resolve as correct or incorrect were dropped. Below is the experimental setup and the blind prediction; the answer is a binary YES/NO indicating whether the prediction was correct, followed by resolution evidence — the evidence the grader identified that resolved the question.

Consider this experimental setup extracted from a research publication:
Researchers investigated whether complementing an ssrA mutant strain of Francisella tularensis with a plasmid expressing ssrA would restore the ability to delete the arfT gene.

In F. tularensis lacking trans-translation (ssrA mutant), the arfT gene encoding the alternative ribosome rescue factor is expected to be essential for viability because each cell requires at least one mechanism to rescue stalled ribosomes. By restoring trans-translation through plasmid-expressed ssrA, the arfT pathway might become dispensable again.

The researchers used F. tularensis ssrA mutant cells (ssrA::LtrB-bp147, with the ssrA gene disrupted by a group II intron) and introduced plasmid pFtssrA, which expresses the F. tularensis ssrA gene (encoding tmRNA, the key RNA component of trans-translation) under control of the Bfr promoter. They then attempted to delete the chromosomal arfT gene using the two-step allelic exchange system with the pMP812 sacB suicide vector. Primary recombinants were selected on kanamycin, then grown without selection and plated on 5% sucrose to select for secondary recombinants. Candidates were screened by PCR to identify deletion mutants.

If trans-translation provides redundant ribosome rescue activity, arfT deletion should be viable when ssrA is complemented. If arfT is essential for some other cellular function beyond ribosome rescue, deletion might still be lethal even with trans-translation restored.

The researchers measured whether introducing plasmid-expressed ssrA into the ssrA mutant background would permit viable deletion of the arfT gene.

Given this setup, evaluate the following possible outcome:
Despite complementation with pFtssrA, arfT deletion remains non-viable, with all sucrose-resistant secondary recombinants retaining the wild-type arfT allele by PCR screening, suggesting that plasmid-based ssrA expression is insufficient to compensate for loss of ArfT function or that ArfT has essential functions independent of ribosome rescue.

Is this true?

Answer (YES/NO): NO